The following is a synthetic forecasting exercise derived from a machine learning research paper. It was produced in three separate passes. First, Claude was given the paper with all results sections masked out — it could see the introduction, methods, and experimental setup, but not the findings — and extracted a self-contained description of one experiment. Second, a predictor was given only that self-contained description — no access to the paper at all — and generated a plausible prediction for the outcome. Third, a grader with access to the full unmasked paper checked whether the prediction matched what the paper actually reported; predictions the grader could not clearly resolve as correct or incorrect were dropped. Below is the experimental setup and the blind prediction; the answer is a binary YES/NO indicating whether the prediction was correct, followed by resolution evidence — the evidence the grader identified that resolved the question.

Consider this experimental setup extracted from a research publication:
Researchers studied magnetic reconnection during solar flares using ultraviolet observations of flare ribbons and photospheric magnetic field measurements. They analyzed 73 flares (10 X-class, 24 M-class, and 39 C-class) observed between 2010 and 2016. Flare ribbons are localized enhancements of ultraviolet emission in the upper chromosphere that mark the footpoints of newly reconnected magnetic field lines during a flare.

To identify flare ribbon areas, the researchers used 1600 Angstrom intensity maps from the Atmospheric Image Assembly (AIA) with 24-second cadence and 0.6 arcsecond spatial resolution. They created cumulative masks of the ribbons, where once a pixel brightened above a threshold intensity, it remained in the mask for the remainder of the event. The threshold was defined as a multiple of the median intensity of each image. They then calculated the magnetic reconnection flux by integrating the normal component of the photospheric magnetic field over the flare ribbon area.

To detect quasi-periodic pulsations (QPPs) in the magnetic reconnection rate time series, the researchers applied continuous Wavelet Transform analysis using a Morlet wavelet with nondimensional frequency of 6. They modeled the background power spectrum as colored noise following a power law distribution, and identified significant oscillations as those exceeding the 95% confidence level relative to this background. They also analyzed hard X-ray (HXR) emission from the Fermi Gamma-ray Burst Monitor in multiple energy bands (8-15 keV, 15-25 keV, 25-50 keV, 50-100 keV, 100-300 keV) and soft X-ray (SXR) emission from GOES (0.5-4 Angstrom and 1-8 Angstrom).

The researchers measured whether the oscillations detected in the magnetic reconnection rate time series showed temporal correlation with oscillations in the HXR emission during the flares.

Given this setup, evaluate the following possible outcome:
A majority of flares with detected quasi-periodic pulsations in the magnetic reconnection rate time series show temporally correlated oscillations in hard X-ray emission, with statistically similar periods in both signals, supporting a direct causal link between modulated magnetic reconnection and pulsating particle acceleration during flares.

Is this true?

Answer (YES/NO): NO